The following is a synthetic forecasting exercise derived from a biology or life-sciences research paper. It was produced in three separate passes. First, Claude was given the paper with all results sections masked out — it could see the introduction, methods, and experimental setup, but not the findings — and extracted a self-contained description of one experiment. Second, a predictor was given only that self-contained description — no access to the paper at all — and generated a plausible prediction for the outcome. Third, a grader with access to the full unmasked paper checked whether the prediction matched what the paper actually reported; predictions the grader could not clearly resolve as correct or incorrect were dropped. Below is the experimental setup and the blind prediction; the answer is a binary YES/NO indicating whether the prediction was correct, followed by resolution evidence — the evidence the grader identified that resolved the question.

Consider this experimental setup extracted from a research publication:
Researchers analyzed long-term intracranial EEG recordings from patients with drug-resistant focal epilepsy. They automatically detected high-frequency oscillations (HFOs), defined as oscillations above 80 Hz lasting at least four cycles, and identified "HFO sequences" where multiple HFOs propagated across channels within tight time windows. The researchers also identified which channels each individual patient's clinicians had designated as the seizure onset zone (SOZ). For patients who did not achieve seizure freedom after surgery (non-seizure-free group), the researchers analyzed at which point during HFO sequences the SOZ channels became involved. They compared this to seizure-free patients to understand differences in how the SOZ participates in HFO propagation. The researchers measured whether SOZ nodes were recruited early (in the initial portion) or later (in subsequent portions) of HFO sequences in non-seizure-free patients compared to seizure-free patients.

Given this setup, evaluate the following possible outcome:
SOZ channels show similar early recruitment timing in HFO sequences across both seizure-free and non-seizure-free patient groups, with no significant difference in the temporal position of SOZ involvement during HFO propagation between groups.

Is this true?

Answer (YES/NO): NO